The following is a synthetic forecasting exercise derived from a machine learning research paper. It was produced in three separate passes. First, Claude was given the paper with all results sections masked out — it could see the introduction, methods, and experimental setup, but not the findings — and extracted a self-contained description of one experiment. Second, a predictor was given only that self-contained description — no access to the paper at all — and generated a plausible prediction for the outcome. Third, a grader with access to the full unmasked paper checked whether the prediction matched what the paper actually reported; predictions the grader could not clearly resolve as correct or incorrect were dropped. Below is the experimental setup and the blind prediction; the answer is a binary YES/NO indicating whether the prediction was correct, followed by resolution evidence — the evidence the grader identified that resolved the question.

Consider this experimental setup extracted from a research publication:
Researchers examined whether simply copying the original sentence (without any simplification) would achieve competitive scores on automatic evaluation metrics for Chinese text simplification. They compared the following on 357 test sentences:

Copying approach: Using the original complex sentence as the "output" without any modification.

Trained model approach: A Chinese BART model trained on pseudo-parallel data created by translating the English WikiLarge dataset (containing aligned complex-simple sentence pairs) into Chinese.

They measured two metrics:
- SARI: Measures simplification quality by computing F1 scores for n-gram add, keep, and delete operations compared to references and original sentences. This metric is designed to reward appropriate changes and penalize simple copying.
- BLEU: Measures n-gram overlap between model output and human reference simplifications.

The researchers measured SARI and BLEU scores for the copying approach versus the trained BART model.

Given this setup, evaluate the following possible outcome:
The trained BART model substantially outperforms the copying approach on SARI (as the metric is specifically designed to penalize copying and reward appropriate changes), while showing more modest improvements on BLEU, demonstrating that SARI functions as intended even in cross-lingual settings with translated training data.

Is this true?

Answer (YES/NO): NO